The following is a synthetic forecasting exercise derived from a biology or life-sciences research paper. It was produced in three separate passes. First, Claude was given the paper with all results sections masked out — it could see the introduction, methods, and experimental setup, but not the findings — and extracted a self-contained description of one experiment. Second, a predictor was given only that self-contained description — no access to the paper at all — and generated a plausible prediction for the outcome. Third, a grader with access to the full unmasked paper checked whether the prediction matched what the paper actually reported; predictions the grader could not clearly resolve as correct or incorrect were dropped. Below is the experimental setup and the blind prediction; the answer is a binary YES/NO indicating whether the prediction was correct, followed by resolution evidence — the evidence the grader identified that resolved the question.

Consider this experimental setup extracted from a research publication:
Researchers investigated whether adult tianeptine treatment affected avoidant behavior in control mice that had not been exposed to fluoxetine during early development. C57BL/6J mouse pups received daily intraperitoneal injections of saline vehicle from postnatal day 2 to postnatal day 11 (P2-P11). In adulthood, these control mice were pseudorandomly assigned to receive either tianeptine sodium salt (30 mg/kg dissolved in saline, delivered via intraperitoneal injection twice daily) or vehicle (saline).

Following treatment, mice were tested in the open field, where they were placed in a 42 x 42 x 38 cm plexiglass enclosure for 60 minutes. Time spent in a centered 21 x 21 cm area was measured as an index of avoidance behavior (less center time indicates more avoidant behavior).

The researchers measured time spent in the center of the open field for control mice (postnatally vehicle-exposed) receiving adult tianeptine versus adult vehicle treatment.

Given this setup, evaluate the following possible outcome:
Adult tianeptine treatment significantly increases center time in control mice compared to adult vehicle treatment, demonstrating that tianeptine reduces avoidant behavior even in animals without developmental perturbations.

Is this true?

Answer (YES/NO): YES